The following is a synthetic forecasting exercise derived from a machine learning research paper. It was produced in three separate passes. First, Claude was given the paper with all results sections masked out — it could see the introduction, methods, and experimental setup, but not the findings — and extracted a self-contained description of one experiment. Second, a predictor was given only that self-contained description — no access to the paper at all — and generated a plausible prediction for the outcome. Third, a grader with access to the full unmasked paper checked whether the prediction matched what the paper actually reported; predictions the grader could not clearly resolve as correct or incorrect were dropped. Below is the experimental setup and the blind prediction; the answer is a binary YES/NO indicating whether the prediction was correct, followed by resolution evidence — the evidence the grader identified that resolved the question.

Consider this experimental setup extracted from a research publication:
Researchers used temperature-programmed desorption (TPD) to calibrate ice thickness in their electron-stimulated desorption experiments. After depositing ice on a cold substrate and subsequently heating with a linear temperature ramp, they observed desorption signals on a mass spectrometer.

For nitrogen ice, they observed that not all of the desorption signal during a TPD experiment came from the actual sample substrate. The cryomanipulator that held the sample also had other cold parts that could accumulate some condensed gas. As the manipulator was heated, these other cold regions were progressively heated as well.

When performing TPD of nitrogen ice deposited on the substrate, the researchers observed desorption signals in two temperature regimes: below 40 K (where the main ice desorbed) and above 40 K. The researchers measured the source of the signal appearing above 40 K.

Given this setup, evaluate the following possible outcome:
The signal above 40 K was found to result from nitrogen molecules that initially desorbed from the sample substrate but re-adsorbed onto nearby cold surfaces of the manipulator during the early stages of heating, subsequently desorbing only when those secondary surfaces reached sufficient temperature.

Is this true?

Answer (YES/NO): NO